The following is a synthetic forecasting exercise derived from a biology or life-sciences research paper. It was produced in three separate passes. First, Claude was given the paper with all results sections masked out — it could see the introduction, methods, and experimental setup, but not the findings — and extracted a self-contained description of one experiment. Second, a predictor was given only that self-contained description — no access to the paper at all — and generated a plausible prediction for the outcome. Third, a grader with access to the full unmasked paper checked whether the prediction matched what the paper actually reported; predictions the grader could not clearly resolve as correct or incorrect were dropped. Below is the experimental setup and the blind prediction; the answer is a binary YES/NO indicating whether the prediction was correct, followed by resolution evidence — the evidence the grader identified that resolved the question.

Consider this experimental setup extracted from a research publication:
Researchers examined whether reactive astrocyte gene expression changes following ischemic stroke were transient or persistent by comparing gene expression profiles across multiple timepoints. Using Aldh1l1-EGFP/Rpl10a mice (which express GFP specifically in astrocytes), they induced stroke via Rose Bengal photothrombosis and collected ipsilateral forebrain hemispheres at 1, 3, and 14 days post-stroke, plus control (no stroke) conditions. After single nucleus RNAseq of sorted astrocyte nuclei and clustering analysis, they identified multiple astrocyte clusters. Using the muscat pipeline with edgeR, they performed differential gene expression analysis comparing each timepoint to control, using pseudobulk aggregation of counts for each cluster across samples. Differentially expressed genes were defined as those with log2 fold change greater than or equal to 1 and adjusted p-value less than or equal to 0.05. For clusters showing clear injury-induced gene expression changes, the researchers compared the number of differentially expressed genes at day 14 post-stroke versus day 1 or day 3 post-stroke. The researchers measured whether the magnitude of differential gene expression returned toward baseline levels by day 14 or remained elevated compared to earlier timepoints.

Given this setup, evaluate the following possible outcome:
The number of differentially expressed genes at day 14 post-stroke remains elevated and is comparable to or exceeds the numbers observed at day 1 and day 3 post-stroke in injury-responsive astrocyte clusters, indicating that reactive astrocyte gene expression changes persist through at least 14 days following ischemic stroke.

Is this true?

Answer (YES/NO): NO